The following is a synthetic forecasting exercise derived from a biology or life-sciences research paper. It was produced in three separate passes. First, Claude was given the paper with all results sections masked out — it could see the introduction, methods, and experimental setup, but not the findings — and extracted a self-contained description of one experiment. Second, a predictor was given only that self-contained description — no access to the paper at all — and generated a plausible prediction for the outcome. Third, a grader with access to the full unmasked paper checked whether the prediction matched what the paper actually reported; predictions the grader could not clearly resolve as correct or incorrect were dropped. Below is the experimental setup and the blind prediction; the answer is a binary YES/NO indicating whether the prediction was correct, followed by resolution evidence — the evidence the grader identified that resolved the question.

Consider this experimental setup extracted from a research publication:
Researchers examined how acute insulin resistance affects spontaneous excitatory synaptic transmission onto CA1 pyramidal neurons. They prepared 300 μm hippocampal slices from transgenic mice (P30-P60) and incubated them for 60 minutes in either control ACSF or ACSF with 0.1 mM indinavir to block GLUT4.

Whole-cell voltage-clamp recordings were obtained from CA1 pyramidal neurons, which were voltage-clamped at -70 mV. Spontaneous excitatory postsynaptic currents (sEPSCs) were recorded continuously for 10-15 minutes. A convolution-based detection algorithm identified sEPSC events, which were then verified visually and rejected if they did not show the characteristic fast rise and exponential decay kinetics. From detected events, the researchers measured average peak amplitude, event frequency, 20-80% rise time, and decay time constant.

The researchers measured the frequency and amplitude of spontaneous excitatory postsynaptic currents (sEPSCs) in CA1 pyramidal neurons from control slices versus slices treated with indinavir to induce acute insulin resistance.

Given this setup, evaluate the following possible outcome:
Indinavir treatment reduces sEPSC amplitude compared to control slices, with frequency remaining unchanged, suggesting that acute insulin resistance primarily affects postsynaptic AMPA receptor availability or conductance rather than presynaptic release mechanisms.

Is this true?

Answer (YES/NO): NO